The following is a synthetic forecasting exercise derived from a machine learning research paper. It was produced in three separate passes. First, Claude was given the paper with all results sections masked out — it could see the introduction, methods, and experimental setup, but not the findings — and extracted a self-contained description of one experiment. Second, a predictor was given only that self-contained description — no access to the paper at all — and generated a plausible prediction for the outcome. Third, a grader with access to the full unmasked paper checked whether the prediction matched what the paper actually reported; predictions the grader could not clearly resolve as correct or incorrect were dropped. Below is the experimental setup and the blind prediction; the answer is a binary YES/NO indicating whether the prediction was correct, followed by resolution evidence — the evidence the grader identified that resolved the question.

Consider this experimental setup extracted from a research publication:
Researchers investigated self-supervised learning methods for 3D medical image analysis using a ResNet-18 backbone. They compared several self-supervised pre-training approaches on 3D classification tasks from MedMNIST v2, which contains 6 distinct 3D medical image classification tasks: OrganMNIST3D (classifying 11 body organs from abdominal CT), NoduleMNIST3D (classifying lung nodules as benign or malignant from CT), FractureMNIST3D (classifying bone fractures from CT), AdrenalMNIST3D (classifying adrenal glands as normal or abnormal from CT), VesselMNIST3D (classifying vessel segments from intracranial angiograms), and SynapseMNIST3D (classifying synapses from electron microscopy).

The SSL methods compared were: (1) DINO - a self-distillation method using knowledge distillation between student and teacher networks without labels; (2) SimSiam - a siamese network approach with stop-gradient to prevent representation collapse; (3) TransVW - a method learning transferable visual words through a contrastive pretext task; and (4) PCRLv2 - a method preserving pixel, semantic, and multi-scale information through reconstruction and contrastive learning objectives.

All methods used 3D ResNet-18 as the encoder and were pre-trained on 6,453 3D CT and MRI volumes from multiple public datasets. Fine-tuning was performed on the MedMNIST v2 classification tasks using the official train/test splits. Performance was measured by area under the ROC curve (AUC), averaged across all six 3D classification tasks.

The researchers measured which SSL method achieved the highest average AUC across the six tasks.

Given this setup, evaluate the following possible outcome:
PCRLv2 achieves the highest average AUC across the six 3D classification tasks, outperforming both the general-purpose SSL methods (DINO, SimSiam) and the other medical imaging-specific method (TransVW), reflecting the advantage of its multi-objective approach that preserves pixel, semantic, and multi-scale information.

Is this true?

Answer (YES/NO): YES